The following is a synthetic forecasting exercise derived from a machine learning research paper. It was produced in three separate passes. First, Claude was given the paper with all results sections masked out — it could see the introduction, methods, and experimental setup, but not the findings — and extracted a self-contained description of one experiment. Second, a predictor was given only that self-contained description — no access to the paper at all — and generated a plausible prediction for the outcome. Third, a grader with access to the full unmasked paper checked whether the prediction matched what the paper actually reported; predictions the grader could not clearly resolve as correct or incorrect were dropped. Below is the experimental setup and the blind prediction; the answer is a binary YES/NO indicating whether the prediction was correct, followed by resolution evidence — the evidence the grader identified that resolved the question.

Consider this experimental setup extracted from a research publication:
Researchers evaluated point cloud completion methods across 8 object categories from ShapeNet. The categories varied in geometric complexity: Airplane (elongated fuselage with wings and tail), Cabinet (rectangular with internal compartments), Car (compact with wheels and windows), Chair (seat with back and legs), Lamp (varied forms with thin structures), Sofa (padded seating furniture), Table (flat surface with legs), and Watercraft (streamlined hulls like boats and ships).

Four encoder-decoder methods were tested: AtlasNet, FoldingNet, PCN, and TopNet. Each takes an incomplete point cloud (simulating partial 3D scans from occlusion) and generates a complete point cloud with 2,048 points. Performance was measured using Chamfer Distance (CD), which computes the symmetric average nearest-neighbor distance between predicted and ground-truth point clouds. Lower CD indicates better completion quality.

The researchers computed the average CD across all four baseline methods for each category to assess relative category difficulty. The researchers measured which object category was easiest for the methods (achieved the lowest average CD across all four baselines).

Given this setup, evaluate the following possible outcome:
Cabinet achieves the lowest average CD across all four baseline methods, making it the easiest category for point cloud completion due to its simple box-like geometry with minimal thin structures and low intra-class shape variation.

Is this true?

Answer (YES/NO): NO